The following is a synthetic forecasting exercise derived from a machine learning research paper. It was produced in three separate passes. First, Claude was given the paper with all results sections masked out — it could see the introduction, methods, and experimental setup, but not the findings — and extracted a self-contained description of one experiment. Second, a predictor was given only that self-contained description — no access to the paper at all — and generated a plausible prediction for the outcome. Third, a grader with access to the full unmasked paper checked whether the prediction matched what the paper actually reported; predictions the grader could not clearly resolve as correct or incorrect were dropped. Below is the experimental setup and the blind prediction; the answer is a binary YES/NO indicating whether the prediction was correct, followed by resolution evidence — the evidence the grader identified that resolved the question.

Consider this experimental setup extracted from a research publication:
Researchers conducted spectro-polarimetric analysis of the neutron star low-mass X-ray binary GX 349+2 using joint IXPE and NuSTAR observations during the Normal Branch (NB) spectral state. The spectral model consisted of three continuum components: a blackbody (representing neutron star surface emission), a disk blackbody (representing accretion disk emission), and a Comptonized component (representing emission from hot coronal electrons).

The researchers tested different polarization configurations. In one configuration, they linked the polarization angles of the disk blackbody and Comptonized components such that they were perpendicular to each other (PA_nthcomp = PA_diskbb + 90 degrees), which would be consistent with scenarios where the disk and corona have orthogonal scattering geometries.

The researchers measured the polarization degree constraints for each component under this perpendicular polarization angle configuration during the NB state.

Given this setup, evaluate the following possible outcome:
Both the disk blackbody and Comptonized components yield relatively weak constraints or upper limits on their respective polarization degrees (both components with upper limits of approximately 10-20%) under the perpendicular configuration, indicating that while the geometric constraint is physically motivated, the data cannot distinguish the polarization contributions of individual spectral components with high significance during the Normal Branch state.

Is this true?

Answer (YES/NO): NO